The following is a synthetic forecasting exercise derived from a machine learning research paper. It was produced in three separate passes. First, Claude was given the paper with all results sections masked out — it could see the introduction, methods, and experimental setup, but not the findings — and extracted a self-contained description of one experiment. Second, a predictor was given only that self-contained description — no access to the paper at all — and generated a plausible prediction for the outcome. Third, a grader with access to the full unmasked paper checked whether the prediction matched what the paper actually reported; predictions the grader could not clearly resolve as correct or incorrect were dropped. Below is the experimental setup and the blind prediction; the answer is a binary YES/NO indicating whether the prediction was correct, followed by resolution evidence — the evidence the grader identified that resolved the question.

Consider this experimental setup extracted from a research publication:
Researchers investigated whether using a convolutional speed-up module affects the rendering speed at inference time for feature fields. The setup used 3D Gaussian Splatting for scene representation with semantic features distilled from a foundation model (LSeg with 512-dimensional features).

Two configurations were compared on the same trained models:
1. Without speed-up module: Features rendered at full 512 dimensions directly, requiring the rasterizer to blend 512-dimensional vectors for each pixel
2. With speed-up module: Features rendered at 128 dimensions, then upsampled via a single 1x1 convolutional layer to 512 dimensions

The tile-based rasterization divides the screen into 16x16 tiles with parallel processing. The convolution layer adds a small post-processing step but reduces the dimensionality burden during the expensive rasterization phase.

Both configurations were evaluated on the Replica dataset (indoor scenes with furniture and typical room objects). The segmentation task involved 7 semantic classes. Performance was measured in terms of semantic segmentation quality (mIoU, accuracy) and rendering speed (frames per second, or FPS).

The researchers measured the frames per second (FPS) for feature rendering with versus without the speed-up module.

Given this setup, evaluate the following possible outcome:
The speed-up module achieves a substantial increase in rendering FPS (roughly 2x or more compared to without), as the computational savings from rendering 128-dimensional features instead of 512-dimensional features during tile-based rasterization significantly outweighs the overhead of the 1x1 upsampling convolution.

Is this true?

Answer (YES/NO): YES